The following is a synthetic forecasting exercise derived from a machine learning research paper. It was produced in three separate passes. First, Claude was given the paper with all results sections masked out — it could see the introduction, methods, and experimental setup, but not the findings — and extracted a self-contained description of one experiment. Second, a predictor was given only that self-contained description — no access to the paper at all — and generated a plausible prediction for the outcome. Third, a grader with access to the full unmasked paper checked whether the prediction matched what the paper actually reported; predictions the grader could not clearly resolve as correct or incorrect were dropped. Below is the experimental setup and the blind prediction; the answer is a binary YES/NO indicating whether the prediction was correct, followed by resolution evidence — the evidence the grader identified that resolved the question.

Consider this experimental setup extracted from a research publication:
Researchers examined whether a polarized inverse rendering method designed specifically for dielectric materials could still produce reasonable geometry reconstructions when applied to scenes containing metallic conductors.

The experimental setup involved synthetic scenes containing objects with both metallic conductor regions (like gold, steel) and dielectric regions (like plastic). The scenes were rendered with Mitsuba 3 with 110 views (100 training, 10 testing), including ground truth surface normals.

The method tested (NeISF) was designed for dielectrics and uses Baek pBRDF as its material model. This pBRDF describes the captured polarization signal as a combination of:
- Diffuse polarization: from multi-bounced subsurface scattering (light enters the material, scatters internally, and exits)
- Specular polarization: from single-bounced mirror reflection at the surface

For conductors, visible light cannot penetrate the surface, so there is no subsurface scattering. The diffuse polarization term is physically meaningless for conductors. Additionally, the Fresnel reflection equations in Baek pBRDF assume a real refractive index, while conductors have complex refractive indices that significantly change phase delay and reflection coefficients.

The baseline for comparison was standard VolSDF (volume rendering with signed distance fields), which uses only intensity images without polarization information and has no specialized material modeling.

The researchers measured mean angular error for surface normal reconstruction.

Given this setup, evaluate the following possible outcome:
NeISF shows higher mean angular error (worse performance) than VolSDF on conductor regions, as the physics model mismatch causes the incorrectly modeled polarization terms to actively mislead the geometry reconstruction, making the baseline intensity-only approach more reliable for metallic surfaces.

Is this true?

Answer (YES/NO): YES